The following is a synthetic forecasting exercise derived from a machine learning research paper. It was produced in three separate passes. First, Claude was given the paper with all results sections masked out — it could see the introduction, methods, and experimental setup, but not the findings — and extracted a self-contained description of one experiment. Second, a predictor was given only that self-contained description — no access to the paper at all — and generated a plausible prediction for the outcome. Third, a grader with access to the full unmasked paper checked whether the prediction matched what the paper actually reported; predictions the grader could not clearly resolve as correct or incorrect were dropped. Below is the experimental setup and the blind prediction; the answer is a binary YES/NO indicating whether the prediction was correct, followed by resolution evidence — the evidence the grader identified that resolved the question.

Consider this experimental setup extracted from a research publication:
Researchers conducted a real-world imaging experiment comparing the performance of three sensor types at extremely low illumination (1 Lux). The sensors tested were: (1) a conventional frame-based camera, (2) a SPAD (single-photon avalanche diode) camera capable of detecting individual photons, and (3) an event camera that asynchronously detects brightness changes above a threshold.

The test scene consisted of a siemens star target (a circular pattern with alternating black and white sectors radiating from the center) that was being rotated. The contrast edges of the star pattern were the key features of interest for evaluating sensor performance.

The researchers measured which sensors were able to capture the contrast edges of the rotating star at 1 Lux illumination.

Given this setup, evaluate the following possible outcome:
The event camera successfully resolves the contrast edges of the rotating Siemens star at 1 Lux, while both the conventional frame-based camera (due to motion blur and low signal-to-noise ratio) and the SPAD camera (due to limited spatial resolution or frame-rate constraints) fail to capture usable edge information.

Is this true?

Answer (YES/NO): NO